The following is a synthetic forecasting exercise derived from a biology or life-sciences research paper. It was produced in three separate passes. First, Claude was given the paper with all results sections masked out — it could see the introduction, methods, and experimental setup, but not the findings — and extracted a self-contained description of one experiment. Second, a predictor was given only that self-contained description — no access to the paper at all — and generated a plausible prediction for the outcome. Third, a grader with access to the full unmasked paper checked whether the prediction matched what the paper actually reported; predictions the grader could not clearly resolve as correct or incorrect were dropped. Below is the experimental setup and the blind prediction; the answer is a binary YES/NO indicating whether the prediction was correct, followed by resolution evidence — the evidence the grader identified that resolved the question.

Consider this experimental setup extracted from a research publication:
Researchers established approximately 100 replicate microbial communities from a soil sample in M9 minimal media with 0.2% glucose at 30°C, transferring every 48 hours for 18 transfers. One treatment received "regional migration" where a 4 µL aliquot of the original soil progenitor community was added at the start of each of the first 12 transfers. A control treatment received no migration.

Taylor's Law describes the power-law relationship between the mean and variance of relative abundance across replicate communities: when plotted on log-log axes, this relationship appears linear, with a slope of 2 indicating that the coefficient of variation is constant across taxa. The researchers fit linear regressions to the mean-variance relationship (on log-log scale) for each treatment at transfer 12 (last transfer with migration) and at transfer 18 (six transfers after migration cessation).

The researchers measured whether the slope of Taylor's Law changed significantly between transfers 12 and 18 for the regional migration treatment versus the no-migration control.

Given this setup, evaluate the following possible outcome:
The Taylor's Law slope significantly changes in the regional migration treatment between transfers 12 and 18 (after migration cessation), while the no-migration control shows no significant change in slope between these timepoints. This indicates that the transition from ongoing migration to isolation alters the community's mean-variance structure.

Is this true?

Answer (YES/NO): YES